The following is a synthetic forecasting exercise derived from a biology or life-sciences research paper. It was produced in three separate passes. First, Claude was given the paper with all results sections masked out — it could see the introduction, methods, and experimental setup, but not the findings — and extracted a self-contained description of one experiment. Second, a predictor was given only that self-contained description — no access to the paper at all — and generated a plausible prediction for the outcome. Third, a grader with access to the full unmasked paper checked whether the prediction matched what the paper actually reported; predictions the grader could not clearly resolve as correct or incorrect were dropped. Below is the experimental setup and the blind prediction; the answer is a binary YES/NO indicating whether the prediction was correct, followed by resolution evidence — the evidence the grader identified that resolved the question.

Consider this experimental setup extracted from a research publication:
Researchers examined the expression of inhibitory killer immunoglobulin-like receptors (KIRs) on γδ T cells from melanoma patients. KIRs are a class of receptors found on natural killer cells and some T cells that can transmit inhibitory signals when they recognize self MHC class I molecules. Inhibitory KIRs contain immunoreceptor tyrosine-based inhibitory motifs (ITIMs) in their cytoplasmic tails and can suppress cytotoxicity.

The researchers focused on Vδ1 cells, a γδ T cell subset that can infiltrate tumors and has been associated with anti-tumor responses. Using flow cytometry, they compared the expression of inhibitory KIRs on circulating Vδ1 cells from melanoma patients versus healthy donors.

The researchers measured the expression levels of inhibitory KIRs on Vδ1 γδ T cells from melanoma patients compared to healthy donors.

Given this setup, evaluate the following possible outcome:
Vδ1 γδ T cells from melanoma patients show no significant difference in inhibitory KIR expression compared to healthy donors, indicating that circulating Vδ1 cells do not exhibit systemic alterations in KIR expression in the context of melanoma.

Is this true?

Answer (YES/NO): NO